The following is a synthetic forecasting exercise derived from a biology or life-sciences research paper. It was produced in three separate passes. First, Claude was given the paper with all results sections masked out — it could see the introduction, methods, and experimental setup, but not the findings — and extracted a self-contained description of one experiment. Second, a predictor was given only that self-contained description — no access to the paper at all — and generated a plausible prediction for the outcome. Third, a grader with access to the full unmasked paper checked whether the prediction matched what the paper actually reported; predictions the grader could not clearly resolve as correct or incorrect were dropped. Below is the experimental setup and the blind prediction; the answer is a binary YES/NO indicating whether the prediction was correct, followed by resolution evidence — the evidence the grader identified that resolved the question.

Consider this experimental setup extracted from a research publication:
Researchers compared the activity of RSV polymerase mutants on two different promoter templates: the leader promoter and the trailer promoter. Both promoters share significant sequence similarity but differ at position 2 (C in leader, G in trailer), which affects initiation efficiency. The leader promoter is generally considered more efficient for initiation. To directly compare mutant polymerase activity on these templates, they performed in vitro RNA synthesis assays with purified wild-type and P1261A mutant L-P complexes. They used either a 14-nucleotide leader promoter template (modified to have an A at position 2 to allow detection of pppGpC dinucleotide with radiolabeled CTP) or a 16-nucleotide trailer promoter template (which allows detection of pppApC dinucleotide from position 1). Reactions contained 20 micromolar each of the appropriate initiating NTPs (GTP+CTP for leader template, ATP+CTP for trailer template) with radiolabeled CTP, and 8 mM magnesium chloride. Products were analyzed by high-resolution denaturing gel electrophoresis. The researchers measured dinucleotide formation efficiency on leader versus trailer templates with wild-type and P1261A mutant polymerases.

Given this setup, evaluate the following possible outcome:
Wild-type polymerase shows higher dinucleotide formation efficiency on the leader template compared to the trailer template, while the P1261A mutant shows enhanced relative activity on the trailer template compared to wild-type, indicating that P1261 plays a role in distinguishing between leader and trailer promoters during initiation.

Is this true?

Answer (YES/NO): NO